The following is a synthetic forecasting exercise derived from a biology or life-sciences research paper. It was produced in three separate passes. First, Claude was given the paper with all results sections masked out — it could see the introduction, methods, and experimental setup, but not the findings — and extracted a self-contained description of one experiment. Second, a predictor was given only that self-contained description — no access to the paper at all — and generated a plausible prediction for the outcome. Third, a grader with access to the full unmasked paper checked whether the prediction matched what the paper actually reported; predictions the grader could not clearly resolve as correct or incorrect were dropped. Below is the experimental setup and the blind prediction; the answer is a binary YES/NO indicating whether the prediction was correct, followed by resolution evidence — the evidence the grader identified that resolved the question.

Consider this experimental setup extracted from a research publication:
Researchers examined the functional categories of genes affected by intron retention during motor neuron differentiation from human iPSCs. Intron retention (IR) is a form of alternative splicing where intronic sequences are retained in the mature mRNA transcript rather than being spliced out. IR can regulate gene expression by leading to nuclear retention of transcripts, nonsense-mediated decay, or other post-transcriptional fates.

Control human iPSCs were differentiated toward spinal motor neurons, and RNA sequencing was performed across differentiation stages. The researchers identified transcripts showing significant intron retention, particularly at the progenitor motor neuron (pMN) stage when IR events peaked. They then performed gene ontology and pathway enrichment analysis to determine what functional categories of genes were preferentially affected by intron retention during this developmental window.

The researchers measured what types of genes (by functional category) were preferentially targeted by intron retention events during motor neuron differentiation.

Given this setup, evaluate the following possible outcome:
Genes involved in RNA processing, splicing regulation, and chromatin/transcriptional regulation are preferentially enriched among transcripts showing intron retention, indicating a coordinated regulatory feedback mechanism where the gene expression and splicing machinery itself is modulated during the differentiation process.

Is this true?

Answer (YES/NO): NO